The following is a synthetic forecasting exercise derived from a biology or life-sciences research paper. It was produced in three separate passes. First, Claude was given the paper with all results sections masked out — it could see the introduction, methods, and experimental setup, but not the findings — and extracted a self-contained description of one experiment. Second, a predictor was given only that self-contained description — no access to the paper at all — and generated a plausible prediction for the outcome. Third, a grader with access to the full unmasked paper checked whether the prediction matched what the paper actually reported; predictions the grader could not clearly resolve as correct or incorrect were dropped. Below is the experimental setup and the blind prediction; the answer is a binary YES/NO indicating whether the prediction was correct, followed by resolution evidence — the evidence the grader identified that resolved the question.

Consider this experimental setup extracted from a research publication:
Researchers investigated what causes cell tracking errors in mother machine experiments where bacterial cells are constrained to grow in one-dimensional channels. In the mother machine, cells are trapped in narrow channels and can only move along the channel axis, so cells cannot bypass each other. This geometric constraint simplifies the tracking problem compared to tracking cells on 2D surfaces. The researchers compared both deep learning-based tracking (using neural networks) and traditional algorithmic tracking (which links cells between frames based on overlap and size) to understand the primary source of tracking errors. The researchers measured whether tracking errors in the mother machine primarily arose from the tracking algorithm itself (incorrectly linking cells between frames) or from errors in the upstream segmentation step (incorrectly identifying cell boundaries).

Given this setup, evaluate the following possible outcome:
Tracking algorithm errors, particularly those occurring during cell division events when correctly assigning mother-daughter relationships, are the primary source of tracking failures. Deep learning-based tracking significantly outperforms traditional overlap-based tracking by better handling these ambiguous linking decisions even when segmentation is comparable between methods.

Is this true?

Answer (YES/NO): NO